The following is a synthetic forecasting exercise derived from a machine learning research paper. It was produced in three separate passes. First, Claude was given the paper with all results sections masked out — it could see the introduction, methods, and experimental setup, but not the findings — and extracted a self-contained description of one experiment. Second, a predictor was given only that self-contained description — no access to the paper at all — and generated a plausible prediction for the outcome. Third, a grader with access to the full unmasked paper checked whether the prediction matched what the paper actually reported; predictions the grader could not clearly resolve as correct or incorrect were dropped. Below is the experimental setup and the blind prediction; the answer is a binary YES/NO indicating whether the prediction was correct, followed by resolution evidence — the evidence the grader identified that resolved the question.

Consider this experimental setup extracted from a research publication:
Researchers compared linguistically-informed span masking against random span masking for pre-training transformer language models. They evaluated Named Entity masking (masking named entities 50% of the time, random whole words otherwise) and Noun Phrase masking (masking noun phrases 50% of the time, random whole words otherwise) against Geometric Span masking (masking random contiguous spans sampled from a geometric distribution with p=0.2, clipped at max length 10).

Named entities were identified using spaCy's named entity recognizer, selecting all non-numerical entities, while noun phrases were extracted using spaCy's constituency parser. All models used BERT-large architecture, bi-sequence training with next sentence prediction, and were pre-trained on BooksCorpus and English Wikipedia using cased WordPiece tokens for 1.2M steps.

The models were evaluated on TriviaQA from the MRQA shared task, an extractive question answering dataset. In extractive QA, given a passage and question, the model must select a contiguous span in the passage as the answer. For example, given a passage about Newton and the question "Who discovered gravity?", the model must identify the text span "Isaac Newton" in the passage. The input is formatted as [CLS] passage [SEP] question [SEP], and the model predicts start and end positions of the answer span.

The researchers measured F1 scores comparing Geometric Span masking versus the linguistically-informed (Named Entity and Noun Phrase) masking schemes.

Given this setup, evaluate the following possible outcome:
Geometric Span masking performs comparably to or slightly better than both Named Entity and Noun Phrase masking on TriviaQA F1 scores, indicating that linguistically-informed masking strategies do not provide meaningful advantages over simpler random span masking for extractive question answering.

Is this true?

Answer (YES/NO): YES